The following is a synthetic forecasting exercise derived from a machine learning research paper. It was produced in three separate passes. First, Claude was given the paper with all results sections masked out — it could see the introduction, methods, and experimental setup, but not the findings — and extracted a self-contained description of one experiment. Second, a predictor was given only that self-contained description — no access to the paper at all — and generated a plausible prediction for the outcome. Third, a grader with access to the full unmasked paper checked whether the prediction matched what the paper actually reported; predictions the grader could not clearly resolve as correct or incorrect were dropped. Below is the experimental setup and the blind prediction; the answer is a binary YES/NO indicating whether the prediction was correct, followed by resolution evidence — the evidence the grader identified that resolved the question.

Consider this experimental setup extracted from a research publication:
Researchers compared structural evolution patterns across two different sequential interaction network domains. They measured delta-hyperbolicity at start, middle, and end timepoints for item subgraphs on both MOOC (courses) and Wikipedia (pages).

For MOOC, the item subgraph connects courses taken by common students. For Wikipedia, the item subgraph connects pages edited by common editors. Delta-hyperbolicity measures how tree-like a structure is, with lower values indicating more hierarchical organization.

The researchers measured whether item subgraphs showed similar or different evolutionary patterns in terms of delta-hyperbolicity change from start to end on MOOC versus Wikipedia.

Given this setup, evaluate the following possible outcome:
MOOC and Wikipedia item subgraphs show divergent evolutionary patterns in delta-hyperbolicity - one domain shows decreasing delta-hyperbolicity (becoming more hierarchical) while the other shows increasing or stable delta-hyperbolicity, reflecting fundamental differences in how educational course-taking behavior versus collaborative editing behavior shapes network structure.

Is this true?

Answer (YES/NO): YES